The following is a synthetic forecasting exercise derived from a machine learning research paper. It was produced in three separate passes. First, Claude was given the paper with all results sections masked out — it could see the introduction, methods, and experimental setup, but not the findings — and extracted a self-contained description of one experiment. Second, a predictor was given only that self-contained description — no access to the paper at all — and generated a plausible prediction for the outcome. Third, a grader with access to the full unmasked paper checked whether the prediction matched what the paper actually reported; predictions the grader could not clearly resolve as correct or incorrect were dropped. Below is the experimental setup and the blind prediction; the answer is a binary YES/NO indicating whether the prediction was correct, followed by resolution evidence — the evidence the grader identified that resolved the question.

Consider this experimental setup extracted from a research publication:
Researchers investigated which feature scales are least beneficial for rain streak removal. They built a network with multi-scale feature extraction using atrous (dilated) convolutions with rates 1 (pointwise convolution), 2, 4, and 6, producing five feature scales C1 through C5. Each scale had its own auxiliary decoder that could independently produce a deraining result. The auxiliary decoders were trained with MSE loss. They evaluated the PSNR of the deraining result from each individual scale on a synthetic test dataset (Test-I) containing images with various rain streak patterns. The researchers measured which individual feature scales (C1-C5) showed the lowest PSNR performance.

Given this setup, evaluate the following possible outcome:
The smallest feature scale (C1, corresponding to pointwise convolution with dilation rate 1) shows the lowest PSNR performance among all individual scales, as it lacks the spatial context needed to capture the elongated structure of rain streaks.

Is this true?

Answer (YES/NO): NO